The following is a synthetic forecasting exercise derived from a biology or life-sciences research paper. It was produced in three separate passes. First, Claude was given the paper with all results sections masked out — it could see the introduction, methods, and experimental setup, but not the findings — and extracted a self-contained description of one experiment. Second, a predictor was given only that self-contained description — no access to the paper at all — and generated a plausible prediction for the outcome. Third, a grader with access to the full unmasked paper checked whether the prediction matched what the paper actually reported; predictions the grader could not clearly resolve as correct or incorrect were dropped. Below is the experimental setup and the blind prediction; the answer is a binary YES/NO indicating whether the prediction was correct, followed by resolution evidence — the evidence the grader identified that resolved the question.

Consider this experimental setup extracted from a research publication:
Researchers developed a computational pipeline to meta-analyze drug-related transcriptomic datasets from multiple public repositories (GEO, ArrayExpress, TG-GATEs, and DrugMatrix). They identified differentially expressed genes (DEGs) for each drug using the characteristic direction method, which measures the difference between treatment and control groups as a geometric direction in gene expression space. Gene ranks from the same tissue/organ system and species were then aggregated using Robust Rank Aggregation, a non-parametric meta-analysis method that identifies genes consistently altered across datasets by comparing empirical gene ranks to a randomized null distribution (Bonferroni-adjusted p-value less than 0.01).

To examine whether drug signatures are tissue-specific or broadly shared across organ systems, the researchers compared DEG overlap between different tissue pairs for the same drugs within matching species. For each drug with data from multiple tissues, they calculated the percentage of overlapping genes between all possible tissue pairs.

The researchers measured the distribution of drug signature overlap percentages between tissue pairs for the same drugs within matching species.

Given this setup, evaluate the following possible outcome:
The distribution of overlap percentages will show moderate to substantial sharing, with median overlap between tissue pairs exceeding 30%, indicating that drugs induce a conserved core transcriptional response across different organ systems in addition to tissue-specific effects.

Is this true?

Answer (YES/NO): NO